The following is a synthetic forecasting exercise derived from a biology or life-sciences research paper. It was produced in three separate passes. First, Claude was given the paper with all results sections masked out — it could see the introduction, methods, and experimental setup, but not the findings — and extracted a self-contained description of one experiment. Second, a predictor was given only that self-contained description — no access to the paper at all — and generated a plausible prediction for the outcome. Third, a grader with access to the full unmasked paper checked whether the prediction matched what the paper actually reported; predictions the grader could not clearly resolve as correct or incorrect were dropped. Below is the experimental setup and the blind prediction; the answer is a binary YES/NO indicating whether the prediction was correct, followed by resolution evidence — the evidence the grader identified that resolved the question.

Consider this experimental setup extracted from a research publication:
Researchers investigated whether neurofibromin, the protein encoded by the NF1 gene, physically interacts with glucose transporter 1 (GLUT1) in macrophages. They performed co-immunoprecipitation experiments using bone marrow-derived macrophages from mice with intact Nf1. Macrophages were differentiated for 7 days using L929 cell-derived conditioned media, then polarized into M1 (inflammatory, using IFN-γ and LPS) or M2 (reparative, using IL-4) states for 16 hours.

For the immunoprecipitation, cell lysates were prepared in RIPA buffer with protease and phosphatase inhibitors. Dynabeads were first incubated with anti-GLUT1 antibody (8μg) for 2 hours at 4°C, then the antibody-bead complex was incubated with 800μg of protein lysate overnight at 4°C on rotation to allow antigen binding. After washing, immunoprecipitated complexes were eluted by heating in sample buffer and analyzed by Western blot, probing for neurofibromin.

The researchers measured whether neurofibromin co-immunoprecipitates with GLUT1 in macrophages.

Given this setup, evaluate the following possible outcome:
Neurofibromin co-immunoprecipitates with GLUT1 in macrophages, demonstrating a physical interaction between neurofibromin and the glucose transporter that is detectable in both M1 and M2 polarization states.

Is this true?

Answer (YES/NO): YES